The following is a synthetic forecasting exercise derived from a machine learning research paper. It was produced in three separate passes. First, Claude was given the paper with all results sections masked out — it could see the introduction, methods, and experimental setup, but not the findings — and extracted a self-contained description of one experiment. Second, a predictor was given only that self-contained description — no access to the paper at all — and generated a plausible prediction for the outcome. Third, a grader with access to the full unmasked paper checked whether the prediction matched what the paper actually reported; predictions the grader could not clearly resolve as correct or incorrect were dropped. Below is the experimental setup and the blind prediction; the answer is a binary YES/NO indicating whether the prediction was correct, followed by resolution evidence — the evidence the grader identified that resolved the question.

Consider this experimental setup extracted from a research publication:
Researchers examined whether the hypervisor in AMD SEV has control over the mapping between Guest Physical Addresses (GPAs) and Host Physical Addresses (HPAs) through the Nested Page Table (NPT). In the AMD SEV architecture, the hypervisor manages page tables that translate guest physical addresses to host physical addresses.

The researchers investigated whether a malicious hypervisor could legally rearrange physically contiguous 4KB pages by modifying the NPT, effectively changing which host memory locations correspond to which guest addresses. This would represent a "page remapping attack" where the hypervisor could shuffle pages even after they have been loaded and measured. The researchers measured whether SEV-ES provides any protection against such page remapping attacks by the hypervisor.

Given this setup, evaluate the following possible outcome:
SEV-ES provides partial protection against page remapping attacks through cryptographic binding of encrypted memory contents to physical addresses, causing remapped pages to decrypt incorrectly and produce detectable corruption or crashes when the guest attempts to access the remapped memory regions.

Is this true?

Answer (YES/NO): NO